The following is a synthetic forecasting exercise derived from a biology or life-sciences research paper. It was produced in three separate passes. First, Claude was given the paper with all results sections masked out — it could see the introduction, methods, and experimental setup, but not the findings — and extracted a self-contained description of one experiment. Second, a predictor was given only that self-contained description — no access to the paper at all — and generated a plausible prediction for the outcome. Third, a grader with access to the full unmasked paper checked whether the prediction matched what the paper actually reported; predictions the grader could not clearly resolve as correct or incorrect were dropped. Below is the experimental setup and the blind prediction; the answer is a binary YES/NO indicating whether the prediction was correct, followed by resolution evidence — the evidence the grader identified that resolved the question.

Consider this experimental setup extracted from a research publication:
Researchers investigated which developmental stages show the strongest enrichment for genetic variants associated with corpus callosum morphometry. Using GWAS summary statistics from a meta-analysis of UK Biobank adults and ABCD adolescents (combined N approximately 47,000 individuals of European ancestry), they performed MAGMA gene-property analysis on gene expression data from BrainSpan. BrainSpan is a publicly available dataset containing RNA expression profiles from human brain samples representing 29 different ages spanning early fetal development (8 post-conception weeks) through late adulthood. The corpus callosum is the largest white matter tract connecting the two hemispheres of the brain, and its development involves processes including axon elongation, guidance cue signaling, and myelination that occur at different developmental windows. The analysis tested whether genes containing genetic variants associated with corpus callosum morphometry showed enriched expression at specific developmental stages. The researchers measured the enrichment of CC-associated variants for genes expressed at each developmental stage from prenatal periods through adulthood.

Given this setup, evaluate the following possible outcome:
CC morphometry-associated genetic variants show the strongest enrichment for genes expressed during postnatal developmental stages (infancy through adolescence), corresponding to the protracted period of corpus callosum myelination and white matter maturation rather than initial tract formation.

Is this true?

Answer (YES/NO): NO